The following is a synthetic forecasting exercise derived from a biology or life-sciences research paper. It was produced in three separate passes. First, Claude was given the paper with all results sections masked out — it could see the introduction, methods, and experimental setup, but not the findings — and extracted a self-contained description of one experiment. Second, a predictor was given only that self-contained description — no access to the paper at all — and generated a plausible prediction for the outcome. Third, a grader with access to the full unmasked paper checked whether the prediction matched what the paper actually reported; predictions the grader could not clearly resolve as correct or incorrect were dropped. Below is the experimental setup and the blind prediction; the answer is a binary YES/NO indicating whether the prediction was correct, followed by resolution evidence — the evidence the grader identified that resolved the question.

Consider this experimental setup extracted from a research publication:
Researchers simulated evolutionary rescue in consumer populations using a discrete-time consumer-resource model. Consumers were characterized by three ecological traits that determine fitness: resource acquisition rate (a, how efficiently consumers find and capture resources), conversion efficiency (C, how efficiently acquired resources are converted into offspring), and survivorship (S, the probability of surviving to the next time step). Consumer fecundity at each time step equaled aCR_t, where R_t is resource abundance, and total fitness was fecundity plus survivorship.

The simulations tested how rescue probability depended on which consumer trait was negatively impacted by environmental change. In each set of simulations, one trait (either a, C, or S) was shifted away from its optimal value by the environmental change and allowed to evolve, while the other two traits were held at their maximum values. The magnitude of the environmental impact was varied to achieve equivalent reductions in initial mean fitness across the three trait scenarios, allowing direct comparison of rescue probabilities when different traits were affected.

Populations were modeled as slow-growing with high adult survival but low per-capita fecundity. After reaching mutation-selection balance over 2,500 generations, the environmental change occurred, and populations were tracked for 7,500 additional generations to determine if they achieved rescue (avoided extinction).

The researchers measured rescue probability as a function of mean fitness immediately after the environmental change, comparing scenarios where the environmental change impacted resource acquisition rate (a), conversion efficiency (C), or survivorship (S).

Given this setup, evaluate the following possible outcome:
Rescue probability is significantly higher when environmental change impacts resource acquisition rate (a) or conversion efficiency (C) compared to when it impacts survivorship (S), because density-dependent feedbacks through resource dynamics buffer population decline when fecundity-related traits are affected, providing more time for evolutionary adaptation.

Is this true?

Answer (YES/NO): NO